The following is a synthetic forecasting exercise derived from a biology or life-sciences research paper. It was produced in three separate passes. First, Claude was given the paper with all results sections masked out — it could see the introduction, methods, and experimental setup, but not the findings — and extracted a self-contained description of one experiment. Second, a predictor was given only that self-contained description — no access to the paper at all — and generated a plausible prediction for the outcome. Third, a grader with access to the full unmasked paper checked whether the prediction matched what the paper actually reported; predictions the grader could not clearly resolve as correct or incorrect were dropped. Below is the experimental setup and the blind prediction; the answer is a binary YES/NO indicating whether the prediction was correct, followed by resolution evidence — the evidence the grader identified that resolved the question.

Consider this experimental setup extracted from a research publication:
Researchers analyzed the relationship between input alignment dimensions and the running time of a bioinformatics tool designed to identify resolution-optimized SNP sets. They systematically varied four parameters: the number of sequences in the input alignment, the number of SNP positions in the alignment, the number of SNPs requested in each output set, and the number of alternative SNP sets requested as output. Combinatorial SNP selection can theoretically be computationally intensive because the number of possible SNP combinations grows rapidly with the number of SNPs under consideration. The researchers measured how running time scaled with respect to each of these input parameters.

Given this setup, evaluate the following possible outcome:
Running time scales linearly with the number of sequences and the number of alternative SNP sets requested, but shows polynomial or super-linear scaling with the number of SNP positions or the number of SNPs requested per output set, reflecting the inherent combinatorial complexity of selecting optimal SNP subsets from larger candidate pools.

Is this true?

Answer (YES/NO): NO